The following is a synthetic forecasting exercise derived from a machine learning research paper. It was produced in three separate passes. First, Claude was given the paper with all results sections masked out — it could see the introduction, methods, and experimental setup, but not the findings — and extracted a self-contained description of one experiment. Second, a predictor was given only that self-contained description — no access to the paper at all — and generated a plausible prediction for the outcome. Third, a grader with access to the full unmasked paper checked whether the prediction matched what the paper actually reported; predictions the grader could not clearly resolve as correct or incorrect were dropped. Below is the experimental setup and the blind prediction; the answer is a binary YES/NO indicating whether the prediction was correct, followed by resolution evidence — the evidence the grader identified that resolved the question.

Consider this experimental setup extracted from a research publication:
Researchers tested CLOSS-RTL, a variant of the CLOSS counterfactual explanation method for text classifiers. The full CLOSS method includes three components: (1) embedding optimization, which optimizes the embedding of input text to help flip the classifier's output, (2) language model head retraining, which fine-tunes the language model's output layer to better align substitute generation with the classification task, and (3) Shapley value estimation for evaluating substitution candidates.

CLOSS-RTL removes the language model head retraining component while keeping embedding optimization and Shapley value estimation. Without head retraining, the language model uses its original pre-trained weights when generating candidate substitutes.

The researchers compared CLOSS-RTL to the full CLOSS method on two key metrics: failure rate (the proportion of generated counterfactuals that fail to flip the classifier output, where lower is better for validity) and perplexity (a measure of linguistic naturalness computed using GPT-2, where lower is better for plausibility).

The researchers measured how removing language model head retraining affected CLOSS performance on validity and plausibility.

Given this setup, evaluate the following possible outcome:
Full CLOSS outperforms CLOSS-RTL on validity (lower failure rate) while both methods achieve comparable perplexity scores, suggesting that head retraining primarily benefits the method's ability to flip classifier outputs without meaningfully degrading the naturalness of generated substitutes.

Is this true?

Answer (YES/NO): YES